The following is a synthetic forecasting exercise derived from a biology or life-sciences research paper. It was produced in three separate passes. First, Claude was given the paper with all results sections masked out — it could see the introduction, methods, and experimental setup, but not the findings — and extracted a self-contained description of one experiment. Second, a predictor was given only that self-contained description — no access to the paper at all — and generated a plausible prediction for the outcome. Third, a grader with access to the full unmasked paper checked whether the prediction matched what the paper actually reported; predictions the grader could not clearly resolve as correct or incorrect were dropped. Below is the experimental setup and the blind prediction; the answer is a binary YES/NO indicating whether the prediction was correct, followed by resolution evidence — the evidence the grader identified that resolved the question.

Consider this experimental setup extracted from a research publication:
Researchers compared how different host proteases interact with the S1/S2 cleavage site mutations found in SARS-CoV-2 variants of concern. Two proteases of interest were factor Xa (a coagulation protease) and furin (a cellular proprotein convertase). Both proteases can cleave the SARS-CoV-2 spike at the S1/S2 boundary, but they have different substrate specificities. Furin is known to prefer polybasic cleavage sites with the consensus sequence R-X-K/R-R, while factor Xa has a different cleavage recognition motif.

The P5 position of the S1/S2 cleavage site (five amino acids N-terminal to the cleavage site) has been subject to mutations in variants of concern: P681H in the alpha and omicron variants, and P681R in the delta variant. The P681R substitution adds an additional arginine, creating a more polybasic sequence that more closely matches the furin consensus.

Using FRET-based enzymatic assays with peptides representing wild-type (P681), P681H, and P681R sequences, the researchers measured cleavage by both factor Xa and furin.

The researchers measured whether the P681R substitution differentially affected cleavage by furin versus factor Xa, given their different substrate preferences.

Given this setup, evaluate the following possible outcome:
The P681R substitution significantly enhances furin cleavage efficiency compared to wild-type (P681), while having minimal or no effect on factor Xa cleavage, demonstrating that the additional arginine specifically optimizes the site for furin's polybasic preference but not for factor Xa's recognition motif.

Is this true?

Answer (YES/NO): NO